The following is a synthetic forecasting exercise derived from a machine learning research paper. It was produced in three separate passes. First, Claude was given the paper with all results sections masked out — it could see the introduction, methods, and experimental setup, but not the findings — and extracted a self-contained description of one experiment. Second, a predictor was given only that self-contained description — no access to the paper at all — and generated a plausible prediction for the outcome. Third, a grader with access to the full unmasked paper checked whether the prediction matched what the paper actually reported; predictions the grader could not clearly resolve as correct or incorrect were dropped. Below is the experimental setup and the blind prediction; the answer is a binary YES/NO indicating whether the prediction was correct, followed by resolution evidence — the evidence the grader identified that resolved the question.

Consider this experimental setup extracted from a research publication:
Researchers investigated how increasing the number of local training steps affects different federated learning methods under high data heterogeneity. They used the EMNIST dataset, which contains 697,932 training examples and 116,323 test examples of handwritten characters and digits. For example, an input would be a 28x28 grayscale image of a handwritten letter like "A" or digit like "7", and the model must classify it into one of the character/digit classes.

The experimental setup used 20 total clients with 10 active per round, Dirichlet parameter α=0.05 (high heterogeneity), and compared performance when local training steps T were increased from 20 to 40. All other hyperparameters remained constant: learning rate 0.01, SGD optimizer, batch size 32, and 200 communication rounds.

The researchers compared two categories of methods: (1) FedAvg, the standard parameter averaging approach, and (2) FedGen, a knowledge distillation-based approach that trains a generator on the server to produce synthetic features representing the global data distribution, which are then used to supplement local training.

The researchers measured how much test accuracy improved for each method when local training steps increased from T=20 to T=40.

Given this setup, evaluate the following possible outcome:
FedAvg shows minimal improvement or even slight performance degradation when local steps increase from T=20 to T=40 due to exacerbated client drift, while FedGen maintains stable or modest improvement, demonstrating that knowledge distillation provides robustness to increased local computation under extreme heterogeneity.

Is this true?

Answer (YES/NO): NO